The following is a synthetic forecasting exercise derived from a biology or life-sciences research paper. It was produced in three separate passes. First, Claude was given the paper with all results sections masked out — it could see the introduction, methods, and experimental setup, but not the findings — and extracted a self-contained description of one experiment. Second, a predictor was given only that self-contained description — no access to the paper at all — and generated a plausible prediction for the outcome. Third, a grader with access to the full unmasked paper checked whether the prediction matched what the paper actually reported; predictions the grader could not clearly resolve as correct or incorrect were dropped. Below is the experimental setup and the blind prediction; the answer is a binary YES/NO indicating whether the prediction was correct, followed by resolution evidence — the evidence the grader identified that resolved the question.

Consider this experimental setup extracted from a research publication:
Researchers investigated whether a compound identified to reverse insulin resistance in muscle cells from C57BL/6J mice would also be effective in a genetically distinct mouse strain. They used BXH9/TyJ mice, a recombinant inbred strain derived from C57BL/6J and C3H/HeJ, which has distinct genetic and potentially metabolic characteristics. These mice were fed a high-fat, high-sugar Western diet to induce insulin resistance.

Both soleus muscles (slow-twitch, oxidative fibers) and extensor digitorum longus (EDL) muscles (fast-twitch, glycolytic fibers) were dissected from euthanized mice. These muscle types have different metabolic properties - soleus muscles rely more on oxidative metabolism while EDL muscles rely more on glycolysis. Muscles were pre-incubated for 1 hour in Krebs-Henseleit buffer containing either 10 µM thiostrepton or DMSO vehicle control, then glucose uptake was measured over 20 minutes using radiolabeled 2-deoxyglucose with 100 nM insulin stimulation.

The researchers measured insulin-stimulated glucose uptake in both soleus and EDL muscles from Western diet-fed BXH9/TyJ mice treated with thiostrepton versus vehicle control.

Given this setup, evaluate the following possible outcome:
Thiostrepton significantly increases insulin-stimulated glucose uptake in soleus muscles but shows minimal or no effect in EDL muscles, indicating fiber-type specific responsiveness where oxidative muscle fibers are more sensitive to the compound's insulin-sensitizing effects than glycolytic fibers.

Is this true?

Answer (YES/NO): NO